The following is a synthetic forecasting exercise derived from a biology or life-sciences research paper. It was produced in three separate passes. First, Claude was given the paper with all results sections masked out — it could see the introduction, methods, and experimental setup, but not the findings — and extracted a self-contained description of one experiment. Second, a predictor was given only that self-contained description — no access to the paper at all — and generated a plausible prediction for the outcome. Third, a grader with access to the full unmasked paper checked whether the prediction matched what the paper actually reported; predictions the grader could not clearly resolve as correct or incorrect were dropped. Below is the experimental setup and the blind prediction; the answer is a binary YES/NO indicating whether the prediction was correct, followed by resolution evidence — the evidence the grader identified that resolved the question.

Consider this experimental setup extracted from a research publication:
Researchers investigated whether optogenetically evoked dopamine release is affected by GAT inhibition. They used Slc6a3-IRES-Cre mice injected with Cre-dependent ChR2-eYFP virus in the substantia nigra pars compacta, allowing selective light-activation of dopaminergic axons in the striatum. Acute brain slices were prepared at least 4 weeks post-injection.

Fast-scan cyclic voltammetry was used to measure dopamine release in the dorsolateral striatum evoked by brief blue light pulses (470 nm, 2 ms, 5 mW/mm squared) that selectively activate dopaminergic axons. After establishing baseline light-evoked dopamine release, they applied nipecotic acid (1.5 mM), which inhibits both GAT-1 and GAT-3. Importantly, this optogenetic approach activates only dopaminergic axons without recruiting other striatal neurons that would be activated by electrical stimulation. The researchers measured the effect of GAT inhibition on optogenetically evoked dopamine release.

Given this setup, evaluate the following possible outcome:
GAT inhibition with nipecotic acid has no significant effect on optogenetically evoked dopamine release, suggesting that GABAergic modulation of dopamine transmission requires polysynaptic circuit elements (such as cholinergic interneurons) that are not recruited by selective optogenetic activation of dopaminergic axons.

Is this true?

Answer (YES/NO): NO